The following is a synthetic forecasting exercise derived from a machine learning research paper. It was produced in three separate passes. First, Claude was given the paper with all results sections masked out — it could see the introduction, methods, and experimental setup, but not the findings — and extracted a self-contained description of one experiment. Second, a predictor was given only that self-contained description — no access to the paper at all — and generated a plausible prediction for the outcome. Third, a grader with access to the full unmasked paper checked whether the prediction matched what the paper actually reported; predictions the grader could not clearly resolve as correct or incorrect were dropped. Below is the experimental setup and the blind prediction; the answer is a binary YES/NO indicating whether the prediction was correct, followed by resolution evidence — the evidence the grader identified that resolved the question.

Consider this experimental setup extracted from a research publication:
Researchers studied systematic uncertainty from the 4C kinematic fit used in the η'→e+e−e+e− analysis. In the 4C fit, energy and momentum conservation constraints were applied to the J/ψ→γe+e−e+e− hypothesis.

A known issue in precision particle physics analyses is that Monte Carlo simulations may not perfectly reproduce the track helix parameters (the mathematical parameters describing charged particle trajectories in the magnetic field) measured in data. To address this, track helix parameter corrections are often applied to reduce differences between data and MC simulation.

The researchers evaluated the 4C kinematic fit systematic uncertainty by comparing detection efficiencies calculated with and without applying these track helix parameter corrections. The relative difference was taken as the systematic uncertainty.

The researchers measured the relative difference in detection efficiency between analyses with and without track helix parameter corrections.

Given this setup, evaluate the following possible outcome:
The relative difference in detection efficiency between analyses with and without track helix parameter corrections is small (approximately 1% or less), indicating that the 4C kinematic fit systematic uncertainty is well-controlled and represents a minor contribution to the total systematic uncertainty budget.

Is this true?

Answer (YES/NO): NO